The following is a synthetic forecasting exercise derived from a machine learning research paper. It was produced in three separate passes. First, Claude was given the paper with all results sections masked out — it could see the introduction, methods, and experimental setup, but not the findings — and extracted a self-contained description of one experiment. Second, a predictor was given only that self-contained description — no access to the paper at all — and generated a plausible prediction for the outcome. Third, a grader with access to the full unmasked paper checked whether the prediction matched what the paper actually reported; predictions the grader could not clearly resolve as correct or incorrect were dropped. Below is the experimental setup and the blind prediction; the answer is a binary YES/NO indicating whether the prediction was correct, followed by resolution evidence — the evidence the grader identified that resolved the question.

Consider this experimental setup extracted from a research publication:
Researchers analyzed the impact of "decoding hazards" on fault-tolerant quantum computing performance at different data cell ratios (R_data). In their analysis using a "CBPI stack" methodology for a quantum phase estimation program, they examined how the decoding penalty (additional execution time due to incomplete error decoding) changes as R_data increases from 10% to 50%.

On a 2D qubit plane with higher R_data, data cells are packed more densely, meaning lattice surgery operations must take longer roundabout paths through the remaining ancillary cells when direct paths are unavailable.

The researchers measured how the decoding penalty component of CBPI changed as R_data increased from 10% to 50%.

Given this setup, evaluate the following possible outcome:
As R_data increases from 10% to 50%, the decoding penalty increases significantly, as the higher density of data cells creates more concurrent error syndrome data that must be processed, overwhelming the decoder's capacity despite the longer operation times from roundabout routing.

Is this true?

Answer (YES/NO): NO